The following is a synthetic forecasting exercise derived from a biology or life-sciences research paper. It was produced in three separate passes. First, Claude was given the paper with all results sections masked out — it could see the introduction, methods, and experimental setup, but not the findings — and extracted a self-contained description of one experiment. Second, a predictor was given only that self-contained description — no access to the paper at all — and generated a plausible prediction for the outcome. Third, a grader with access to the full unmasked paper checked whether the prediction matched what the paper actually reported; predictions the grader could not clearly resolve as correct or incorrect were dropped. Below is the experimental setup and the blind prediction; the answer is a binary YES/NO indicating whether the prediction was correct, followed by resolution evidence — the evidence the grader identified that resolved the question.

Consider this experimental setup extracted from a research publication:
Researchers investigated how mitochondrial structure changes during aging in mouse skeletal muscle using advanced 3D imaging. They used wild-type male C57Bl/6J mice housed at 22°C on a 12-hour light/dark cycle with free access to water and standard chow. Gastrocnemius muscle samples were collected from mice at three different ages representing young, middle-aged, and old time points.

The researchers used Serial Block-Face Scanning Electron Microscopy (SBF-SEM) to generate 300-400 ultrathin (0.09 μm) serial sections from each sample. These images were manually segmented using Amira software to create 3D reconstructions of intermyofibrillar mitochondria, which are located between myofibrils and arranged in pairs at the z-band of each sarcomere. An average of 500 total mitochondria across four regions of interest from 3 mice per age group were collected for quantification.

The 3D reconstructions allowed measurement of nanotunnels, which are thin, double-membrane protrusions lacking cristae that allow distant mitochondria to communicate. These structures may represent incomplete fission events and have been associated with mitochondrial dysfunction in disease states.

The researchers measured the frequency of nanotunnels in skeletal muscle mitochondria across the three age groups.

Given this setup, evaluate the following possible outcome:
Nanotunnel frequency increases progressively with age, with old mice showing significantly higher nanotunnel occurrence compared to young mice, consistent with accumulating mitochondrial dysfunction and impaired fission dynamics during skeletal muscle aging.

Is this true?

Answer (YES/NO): NO